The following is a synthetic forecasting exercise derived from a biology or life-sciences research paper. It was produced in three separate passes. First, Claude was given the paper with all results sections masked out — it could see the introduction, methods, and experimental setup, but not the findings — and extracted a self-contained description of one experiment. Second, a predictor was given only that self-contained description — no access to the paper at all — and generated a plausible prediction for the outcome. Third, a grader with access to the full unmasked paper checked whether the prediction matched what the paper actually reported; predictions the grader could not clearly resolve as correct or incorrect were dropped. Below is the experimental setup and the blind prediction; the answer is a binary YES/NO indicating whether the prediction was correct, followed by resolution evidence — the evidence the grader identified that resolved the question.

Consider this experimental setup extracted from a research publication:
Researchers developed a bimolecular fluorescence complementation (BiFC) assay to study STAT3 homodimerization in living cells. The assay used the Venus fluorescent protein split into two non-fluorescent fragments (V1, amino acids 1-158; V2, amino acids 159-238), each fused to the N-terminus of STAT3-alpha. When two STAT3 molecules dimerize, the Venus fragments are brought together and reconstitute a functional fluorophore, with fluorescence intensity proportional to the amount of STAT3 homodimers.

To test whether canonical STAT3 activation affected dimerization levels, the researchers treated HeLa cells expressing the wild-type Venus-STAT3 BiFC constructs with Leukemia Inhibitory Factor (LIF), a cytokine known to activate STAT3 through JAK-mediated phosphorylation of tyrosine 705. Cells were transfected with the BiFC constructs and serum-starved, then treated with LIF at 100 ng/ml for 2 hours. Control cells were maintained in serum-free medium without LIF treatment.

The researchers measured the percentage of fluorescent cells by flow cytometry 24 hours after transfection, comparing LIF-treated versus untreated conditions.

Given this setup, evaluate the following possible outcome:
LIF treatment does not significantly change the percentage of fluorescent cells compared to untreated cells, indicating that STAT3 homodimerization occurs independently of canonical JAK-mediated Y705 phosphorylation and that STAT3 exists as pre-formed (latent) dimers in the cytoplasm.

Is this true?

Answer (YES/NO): YES